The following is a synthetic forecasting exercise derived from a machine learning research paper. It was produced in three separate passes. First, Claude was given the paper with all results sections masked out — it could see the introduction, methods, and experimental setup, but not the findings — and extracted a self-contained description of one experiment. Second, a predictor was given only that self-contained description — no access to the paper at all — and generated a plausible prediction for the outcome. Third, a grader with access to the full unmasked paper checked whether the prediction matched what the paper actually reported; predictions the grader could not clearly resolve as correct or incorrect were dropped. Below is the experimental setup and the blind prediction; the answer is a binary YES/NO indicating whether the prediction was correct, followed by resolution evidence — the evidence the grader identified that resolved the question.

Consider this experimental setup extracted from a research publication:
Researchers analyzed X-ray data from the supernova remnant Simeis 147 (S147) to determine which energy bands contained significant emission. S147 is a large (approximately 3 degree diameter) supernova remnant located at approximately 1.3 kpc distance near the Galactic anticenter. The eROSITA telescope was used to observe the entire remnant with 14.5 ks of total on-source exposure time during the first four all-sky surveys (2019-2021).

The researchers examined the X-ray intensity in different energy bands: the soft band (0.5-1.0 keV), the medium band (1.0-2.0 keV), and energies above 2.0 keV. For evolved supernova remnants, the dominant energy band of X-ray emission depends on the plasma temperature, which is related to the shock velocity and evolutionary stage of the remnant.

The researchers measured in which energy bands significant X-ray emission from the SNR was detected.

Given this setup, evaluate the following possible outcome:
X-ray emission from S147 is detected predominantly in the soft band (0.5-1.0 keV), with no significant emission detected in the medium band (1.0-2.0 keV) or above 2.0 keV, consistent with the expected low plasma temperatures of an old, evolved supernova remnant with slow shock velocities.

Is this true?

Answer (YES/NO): NO